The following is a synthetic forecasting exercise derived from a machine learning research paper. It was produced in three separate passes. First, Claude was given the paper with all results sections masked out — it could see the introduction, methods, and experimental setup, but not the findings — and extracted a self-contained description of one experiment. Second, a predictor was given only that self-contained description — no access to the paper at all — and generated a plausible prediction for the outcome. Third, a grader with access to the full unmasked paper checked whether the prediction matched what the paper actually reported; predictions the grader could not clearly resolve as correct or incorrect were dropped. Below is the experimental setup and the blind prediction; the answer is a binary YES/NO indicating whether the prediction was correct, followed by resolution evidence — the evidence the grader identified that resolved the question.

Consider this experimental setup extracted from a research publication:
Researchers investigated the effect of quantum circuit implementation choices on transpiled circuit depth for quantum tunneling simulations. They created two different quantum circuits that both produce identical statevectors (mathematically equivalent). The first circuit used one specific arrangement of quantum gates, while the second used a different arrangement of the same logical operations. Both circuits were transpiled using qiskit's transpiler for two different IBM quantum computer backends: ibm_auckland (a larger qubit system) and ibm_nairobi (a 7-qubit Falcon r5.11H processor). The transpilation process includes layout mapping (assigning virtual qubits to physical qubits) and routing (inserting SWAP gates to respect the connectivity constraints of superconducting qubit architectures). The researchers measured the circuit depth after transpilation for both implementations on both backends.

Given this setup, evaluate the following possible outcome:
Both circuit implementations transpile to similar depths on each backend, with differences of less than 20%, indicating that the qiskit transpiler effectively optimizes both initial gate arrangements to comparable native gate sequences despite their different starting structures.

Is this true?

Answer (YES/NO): NO